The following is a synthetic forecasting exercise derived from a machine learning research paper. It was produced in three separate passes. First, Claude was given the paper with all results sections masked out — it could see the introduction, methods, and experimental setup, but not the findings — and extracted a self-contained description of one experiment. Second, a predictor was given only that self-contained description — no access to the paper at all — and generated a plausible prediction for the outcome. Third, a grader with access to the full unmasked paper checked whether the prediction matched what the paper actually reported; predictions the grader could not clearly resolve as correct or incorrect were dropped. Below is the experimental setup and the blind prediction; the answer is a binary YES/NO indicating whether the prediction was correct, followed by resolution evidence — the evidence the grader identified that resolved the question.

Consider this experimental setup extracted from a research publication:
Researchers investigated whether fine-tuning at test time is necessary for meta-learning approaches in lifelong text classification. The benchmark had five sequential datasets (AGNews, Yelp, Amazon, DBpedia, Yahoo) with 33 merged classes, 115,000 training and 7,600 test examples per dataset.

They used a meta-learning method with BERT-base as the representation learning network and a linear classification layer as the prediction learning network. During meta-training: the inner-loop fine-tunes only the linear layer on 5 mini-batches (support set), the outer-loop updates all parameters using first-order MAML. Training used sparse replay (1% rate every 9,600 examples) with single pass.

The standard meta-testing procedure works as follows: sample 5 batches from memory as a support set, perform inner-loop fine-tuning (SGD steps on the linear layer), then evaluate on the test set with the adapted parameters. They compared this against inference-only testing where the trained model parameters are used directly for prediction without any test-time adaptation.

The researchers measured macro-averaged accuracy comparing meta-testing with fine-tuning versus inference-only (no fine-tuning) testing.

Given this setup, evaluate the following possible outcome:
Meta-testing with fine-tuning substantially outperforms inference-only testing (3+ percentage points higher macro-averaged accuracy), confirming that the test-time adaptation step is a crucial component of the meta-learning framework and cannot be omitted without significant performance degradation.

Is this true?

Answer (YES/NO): NO